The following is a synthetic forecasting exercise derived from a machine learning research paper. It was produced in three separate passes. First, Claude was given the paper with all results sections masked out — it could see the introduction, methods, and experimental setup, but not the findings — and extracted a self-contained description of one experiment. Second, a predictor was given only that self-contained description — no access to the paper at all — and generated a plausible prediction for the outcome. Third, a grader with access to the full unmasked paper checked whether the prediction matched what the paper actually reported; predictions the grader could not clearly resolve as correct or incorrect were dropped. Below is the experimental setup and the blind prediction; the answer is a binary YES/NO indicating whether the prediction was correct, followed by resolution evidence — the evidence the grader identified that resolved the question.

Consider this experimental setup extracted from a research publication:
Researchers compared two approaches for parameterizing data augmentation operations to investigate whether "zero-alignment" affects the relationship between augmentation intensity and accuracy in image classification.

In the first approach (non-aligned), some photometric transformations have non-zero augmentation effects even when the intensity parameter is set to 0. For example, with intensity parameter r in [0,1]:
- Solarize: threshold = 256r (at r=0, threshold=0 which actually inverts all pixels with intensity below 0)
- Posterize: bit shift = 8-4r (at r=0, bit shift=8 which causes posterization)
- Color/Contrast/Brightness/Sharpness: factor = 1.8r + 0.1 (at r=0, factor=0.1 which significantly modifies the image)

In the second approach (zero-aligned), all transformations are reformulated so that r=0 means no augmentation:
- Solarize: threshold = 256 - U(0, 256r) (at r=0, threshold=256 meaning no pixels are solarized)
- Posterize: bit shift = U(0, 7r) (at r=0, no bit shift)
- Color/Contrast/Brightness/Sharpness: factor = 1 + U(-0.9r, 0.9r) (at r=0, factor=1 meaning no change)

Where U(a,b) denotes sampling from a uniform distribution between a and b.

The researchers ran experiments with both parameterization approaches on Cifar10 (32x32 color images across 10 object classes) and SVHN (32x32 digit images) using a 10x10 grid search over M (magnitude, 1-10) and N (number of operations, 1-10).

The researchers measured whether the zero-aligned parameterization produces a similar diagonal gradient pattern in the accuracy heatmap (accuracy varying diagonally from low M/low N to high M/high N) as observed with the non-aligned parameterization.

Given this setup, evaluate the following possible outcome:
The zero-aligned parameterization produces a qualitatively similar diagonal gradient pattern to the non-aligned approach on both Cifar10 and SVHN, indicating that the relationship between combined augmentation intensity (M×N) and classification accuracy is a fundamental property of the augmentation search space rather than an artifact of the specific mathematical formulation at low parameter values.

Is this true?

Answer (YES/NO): YES